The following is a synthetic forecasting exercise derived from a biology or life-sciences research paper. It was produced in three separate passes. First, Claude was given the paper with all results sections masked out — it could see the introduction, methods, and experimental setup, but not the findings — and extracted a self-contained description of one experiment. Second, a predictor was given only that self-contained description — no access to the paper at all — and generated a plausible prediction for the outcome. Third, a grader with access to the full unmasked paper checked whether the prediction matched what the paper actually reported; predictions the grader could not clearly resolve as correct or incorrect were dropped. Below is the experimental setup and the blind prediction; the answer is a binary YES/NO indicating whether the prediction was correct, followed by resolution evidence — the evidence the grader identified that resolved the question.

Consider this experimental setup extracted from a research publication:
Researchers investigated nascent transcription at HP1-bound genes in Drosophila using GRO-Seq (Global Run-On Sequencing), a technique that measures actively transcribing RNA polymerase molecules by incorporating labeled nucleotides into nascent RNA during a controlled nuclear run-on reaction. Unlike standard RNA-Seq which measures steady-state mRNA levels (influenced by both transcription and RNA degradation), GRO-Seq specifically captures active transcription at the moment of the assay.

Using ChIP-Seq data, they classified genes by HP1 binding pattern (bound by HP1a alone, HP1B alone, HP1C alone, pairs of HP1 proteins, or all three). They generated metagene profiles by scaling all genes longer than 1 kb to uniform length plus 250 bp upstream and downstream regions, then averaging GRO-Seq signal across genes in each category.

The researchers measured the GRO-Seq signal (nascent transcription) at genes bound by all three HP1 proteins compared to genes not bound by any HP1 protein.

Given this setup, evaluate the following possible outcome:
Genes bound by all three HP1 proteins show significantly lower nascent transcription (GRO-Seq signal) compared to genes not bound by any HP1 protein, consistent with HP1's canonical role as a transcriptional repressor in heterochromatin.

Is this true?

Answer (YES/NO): NO